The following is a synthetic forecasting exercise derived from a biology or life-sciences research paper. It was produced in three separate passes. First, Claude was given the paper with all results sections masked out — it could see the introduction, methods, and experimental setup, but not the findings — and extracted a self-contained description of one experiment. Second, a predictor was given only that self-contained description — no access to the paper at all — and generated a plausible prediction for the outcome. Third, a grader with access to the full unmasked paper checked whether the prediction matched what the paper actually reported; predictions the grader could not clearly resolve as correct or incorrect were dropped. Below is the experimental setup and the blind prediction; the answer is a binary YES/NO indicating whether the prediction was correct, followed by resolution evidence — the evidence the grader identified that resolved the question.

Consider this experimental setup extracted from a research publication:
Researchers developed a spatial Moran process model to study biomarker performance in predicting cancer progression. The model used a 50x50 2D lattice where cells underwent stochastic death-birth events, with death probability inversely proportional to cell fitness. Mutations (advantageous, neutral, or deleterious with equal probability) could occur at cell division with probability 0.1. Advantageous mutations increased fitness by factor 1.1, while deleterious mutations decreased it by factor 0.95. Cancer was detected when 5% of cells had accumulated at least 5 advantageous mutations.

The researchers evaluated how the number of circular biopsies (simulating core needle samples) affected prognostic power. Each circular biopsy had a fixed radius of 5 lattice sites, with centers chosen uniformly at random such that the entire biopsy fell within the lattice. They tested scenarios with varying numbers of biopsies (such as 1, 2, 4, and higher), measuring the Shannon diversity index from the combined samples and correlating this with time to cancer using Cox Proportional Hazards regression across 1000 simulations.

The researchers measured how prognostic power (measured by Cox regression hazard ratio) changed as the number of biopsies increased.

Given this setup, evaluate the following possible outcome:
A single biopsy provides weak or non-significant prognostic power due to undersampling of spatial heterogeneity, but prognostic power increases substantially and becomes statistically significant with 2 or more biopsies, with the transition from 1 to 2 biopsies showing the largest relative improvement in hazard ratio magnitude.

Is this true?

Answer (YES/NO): NO